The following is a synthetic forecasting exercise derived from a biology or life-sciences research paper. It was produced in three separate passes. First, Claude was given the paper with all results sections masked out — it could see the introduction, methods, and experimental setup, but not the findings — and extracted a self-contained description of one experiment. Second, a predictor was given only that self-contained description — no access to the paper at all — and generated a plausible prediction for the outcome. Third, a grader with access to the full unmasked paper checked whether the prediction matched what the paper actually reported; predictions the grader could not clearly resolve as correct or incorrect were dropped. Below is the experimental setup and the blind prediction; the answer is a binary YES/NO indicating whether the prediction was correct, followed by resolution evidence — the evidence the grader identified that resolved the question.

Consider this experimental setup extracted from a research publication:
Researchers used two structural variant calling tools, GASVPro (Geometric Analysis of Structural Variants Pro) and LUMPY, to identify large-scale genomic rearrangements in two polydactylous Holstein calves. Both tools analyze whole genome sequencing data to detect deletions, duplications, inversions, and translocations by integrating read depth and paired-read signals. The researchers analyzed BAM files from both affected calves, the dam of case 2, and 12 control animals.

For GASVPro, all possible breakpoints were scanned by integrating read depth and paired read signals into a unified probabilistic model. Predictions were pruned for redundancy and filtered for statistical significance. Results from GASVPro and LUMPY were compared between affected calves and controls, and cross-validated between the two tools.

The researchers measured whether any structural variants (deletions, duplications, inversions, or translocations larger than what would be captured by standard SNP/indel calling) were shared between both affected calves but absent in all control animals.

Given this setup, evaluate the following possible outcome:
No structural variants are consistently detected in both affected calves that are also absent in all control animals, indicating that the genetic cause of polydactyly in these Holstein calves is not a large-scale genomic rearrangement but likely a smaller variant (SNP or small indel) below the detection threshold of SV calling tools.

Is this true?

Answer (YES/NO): YES